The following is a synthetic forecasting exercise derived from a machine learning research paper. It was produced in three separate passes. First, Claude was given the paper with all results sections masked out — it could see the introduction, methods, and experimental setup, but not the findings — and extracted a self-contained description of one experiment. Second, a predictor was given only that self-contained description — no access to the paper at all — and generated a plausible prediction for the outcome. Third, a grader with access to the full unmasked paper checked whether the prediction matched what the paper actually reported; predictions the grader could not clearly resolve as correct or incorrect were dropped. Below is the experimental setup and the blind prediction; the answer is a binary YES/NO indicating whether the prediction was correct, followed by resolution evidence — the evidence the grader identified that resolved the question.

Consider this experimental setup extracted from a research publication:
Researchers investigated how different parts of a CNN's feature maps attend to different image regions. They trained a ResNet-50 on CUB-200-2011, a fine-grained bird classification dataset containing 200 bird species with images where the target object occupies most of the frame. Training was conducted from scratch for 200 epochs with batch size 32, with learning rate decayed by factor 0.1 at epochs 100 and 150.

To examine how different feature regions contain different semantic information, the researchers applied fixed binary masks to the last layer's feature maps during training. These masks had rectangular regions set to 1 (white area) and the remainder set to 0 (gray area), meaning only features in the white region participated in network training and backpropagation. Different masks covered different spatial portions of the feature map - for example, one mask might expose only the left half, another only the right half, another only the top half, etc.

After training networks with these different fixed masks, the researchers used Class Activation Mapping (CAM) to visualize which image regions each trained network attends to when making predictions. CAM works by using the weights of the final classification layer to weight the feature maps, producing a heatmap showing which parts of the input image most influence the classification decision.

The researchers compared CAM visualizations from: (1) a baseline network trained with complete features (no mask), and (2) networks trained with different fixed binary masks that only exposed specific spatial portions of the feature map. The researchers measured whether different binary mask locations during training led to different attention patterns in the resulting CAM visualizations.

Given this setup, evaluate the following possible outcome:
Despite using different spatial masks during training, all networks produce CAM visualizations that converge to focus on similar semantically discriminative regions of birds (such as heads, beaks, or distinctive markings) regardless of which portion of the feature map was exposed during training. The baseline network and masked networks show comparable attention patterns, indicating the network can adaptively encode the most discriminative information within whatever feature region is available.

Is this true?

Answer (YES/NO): NO